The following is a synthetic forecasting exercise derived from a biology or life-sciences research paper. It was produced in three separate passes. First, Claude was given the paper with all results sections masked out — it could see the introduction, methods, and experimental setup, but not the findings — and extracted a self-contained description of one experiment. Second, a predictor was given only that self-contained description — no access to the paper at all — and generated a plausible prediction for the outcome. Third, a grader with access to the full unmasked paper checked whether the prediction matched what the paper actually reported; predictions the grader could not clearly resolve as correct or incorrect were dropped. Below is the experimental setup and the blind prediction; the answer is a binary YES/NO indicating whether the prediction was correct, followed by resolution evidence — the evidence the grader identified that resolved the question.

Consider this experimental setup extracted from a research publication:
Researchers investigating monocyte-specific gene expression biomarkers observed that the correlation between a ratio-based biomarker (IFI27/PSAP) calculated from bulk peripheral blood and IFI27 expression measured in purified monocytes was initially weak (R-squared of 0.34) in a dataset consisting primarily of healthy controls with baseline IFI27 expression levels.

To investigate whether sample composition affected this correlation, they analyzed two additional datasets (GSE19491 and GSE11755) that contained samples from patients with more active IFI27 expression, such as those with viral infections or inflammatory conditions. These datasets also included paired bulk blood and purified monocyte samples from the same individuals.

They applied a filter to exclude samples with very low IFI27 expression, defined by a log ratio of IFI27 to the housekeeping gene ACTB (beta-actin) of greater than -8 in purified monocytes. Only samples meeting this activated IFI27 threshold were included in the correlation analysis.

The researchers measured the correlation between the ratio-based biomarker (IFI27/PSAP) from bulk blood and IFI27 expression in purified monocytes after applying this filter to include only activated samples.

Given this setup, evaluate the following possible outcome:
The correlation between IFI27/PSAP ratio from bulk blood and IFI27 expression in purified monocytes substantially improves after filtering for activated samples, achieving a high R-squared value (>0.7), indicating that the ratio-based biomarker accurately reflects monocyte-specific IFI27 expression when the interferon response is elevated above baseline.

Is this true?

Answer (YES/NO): YES